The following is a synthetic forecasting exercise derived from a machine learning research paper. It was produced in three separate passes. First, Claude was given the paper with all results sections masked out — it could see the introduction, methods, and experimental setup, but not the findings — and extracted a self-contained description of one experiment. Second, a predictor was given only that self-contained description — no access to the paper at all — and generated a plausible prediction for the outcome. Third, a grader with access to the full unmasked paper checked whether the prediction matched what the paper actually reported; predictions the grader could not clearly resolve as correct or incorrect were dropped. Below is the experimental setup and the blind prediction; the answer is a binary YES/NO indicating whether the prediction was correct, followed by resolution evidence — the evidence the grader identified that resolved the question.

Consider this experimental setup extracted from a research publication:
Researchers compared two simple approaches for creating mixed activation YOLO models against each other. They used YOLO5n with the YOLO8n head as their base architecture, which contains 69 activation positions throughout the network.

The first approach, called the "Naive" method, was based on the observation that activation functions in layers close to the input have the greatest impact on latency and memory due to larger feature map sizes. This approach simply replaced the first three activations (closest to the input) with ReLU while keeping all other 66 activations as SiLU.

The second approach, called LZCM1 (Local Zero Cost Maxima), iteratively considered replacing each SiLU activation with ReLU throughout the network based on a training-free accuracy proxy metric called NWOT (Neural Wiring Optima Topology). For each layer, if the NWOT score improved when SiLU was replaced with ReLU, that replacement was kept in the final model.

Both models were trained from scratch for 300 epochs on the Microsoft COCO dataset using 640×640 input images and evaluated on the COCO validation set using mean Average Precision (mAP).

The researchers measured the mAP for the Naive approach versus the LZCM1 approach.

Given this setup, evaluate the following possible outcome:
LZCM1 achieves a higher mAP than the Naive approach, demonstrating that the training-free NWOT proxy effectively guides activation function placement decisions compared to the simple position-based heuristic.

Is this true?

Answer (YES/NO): NO